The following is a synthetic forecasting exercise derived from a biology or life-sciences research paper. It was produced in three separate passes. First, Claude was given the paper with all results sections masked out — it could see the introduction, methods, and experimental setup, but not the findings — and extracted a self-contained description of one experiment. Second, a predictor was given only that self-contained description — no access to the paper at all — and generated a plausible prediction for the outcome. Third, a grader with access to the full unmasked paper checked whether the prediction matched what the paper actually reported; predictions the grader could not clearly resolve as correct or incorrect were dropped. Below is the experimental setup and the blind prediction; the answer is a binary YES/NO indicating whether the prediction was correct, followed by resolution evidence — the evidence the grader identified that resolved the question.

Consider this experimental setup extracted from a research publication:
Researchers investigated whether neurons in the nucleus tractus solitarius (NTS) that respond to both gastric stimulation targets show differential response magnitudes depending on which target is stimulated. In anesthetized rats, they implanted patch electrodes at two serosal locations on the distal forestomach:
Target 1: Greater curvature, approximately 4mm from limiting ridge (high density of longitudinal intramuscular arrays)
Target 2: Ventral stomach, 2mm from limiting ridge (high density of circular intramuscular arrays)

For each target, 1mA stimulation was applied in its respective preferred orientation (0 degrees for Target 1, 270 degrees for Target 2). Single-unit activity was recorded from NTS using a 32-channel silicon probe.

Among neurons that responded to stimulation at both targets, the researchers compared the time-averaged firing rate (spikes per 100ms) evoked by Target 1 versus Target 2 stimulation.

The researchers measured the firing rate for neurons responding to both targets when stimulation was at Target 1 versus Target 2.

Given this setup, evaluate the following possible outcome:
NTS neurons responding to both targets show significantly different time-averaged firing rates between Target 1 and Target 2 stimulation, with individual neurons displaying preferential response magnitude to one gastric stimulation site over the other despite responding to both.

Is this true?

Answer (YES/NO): YES